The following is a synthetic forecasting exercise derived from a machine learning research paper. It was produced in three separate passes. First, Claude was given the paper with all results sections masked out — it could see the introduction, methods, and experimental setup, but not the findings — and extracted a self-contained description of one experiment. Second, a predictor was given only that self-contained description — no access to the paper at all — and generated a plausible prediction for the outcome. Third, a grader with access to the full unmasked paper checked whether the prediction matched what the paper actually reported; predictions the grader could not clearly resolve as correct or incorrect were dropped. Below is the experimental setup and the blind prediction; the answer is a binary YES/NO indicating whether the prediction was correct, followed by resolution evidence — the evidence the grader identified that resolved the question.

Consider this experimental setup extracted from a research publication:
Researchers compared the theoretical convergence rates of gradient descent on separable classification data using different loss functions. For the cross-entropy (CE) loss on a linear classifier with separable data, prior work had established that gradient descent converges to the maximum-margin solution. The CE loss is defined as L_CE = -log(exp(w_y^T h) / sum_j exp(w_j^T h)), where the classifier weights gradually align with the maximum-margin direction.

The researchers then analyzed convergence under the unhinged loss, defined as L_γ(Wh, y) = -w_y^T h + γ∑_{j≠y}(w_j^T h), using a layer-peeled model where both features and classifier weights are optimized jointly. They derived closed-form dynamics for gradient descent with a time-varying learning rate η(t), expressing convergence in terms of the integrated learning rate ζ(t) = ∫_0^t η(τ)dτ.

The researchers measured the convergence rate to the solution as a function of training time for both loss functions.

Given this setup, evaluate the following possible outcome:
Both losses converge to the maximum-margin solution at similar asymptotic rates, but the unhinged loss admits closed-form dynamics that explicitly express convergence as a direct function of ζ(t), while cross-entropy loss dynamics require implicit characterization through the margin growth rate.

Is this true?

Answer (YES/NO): NO